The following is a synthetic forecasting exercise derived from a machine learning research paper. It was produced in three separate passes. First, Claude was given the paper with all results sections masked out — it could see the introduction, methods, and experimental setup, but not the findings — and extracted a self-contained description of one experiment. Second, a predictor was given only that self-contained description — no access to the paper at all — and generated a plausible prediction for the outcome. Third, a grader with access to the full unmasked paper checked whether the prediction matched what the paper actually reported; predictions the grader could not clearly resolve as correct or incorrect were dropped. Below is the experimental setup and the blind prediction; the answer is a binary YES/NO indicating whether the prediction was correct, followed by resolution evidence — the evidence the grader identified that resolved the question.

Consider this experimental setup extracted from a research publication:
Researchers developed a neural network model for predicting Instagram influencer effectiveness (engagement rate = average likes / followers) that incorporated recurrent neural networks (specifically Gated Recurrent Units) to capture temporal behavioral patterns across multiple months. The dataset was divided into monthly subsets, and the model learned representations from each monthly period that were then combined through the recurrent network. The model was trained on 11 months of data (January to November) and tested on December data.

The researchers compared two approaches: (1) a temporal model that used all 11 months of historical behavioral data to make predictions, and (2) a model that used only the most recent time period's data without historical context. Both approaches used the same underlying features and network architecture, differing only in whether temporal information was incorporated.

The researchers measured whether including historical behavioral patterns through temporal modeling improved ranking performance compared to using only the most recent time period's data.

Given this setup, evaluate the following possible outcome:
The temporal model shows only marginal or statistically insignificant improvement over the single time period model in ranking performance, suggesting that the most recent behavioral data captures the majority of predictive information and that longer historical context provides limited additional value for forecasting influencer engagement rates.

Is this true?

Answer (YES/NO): NO